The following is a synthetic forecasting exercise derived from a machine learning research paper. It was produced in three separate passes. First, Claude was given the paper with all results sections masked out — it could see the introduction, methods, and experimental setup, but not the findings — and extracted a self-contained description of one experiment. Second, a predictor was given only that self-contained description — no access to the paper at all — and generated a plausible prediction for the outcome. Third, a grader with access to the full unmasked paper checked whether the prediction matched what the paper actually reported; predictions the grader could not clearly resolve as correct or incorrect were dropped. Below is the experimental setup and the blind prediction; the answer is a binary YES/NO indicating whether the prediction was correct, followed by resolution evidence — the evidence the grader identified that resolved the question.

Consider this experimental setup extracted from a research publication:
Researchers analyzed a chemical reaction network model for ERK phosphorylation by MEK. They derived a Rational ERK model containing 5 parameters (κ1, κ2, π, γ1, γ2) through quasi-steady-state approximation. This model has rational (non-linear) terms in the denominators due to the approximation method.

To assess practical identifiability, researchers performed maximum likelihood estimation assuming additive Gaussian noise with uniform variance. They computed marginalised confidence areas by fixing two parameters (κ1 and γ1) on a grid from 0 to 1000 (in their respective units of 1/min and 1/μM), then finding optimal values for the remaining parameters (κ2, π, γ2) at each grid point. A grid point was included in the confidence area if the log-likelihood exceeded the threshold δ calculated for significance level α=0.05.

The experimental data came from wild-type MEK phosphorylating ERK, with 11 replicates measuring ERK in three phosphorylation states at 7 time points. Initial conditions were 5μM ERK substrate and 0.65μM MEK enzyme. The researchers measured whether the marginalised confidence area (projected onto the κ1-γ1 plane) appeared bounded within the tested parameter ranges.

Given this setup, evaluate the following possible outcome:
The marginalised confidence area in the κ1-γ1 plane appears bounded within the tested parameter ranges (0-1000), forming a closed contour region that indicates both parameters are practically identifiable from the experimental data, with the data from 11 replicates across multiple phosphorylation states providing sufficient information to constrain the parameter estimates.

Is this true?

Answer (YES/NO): NO